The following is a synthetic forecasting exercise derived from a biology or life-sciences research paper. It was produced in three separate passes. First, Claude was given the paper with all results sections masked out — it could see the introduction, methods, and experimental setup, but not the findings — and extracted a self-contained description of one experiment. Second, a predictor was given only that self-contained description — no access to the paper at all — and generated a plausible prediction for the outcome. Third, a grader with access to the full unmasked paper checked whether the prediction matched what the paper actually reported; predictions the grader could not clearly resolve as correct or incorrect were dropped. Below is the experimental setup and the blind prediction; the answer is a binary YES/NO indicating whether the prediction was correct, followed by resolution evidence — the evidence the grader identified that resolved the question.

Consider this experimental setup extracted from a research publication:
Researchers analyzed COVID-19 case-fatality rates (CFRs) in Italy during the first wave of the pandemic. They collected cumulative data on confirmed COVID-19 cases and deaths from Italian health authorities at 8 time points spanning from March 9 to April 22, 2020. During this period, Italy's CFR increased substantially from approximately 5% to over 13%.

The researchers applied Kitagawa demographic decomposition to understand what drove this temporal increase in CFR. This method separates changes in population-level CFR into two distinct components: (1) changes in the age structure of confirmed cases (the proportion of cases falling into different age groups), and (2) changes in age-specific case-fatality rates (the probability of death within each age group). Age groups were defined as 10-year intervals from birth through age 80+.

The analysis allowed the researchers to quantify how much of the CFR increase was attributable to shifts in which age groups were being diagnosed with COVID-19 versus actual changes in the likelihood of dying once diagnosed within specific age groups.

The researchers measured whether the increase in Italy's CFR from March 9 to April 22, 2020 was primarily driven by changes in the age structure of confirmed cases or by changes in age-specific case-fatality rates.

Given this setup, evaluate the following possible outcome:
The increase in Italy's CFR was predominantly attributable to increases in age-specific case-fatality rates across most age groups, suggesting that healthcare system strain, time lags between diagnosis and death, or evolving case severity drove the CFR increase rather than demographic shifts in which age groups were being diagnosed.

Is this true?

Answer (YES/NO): YES